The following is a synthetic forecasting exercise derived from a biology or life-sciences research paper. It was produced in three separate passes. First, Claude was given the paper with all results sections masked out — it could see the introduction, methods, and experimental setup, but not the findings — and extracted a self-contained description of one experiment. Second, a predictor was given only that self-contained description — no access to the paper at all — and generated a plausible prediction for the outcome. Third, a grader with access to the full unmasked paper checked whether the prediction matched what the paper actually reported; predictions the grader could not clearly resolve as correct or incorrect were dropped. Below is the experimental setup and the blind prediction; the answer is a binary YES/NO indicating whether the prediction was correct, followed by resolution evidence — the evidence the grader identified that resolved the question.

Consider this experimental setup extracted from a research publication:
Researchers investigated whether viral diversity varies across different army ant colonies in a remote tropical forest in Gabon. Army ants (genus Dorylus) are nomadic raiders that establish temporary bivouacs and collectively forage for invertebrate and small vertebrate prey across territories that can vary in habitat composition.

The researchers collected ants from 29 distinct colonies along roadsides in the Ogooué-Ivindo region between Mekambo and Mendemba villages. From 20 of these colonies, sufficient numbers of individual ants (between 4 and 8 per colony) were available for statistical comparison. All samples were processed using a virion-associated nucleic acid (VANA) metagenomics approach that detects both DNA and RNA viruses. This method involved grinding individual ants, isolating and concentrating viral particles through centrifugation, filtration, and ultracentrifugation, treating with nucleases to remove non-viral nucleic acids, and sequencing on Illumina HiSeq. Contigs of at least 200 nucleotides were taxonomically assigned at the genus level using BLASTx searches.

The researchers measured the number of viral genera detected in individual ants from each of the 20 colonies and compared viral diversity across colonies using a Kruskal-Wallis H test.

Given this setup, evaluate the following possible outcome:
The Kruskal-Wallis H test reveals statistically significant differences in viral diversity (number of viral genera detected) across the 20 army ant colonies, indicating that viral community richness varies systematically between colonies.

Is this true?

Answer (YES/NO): NO